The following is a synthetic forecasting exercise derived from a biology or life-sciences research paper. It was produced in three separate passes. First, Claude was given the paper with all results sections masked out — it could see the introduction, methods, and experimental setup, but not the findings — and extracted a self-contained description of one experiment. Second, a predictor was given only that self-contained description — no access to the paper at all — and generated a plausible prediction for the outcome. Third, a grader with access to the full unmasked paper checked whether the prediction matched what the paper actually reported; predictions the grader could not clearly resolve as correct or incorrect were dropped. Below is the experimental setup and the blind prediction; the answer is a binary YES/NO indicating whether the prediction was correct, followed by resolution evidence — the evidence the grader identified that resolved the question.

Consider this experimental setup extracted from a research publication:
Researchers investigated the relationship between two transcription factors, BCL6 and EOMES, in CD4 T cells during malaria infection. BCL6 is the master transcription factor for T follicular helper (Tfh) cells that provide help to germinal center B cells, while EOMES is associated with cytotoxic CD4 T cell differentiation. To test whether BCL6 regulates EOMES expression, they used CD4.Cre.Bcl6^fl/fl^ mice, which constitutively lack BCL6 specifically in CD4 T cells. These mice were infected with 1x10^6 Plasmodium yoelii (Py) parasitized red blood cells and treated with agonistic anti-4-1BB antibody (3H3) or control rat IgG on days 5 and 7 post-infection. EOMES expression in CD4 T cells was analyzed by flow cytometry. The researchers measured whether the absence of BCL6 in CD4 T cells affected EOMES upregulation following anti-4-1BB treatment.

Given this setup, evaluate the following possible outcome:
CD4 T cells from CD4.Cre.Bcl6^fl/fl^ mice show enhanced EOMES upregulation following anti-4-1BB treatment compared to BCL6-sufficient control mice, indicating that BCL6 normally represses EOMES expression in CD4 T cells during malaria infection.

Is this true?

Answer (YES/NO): NO